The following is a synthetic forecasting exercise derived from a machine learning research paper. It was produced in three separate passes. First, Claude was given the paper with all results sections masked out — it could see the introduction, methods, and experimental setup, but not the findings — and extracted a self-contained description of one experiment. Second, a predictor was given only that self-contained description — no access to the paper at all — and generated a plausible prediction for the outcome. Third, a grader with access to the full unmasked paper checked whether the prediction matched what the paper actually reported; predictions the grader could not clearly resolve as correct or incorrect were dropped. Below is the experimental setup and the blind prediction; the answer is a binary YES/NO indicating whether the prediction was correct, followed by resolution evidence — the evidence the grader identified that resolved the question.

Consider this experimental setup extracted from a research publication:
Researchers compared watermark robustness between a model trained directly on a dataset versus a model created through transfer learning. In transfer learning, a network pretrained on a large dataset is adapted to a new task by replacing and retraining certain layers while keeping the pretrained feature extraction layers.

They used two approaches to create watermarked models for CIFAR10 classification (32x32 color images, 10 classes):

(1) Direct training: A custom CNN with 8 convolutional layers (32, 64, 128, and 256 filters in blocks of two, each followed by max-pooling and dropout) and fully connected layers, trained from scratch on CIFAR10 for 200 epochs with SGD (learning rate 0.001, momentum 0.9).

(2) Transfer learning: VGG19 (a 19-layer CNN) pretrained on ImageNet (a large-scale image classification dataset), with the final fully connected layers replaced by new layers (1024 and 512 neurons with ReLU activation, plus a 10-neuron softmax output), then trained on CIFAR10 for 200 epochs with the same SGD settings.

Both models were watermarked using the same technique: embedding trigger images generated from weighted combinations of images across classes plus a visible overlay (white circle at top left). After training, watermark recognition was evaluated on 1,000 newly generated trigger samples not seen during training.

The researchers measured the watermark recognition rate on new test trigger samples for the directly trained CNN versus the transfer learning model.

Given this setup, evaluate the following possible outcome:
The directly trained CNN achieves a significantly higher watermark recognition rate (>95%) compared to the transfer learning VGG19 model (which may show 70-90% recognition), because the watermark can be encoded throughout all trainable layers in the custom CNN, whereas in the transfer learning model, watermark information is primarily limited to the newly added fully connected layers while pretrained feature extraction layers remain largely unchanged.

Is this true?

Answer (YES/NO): YES